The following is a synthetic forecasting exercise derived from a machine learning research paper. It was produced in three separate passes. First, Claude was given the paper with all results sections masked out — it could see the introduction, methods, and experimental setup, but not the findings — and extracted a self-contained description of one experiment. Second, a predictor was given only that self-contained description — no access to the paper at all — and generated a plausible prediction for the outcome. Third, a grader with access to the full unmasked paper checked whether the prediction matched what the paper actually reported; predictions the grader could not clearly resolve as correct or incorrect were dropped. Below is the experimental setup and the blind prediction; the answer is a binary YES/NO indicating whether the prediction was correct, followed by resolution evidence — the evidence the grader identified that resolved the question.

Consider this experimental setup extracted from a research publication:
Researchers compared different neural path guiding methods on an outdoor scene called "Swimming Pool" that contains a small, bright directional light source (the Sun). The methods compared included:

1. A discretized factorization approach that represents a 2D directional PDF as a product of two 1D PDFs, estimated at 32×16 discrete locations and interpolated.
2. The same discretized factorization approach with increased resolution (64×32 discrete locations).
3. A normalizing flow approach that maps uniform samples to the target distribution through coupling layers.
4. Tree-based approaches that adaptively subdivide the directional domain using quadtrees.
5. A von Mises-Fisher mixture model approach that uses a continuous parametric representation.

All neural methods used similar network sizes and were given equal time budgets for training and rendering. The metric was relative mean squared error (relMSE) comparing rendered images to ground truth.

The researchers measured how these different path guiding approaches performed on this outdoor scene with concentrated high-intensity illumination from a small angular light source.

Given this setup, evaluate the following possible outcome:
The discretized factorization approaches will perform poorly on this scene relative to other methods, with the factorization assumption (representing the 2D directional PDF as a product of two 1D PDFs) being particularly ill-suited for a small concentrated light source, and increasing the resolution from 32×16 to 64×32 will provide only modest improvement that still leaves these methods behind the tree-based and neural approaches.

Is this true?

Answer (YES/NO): NO